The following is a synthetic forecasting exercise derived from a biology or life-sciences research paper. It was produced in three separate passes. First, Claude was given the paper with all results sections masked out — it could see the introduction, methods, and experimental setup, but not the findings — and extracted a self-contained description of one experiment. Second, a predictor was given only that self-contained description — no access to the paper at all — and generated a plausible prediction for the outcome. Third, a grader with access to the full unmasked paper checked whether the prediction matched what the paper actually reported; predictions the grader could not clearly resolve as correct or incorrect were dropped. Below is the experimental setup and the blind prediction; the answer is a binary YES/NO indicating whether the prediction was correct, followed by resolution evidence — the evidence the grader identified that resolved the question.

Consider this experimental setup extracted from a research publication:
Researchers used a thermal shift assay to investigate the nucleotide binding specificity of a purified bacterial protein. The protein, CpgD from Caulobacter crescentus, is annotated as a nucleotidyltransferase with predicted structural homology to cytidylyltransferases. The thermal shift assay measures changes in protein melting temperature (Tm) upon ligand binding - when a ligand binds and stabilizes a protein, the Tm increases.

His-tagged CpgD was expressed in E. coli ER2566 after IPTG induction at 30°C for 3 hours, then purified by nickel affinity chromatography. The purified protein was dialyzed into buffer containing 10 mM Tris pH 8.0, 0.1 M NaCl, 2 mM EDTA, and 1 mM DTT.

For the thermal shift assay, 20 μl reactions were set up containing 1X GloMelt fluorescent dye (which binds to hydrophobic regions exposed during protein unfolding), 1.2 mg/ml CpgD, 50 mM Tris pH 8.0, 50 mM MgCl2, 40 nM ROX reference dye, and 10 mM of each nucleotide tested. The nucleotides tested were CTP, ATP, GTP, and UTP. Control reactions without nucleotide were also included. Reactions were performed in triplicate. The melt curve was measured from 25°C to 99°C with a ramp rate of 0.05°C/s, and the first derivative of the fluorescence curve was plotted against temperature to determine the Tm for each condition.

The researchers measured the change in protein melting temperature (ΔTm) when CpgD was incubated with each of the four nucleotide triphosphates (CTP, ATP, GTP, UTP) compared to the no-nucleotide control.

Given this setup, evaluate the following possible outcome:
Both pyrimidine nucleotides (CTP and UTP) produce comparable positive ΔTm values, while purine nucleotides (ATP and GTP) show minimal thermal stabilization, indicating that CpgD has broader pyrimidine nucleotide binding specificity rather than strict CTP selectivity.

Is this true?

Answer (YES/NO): NO